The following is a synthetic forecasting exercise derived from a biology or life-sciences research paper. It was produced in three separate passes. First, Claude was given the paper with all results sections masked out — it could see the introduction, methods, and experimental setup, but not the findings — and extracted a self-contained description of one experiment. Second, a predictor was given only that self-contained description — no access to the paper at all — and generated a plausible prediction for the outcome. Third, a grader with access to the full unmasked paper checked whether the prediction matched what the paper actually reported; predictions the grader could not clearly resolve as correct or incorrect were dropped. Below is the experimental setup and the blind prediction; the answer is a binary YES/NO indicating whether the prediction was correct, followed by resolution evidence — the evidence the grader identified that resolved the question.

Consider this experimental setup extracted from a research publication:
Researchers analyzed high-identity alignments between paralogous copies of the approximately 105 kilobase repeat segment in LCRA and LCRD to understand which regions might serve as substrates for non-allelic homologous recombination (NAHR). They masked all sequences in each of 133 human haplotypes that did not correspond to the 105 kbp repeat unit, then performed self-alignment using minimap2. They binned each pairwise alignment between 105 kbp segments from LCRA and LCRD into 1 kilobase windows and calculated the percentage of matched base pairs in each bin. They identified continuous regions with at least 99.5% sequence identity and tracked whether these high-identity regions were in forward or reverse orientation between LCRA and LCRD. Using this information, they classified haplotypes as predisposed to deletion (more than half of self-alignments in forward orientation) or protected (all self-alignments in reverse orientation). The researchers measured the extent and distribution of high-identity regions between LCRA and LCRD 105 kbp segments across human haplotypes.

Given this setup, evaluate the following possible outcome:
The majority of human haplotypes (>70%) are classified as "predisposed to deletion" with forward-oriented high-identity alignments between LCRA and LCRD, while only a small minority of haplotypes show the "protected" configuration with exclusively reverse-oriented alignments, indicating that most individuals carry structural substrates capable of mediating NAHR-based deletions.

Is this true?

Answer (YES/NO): NO